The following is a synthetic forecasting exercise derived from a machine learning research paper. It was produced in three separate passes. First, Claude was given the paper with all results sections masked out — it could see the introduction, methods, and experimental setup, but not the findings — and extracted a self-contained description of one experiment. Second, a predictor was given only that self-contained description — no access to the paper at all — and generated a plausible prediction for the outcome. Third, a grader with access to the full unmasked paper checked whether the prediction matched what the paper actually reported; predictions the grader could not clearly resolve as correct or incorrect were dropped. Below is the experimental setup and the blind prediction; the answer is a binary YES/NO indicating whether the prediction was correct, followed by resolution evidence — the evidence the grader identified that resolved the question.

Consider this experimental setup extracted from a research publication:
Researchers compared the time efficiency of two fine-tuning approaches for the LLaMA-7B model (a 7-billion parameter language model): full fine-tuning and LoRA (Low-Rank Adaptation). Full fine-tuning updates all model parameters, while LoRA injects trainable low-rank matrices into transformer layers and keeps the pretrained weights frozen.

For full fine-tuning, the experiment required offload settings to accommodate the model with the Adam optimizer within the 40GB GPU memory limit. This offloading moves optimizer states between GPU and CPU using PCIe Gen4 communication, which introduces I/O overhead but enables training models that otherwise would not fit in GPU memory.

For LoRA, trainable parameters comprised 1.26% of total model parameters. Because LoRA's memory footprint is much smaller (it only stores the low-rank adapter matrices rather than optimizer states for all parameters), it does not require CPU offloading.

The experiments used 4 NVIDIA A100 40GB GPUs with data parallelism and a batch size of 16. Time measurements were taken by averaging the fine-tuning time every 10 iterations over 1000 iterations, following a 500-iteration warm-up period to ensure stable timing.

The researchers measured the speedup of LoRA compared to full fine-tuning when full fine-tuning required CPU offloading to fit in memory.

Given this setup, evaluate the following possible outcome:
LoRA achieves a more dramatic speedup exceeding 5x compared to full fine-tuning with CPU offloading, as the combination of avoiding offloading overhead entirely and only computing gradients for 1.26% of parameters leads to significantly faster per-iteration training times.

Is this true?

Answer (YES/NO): YES